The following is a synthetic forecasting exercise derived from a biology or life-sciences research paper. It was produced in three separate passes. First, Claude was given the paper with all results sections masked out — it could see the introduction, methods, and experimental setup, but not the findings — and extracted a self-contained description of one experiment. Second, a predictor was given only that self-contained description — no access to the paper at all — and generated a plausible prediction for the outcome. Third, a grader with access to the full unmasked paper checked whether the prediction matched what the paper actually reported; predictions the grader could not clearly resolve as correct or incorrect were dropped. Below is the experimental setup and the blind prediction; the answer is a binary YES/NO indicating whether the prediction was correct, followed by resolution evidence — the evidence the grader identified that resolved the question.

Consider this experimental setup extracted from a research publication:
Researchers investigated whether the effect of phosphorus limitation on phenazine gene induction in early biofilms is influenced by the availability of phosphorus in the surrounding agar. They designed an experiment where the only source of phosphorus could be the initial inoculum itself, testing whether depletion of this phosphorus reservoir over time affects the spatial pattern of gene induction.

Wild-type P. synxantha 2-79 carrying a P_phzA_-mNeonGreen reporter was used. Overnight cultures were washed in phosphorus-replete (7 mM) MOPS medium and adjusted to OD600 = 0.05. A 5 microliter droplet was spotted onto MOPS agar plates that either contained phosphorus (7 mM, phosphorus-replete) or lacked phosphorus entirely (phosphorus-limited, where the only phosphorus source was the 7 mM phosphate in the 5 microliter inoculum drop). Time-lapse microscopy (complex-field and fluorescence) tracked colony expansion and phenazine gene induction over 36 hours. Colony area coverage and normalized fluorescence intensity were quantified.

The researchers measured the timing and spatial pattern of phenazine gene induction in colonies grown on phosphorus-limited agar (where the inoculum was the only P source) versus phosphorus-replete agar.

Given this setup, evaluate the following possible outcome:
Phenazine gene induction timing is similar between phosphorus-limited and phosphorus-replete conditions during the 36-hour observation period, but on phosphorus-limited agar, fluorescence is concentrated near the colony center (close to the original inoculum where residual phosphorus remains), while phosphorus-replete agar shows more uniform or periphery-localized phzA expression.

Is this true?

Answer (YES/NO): NO